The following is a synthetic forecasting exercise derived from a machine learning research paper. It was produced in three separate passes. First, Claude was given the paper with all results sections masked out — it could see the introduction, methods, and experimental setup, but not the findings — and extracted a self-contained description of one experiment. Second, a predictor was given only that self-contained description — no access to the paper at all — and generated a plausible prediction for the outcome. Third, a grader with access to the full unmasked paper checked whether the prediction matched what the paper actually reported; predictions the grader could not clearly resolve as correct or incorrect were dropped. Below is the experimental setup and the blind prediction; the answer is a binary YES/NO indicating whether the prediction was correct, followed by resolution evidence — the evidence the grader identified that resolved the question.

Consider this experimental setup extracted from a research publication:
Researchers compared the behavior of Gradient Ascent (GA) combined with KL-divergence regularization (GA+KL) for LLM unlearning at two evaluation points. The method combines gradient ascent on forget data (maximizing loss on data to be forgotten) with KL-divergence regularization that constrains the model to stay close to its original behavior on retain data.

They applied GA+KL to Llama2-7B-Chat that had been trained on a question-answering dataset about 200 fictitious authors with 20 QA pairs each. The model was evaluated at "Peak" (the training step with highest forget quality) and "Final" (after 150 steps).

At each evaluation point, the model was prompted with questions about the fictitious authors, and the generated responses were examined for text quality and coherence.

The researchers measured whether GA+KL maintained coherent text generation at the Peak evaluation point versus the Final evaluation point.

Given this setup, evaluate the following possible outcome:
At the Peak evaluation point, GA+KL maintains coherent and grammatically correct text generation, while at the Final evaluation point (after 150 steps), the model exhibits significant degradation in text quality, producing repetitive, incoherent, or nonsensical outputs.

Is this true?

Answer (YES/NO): NO